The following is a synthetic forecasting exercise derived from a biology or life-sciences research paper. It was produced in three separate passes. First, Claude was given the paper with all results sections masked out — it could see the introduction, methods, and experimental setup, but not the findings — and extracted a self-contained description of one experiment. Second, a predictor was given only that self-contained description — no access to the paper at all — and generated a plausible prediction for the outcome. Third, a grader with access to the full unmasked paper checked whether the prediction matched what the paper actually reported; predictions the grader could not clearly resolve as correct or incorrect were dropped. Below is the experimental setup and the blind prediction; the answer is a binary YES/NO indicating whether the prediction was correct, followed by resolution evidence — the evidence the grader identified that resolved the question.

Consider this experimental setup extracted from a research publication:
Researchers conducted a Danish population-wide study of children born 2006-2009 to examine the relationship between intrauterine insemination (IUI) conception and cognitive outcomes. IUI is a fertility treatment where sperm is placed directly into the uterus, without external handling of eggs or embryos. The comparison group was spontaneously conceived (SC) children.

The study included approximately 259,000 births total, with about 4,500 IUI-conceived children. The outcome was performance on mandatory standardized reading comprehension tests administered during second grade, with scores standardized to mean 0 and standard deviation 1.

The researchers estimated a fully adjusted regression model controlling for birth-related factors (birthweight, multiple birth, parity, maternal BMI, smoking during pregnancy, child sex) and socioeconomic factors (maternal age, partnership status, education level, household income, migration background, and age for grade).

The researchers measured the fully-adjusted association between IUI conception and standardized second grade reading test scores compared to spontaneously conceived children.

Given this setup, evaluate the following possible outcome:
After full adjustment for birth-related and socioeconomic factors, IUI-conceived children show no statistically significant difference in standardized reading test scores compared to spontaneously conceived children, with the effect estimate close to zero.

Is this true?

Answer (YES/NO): YES